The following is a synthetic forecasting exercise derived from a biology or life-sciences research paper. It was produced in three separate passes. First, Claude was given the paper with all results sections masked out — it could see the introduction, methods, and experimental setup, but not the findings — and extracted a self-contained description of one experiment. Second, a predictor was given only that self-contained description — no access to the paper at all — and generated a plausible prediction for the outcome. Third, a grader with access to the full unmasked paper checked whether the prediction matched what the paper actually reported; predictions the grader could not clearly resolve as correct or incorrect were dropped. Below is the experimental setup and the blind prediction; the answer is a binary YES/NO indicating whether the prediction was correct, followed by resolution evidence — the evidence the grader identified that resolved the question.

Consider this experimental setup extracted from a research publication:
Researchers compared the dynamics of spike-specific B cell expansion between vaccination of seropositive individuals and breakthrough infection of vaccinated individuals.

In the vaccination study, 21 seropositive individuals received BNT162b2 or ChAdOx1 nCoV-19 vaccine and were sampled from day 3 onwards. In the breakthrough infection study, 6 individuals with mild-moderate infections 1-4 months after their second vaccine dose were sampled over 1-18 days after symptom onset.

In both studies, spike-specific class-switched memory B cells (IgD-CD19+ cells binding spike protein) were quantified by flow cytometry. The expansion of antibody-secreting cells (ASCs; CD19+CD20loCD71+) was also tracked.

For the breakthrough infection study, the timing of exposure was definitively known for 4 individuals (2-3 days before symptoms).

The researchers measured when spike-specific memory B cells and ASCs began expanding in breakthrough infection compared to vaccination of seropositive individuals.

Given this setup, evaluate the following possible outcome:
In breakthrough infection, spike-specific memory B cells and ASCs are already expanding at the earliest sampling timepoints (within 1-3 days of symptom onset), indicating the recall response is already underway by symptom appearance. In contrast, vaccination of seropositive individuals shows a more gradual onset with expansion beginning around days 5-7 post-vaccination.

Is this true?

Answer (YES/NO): NO